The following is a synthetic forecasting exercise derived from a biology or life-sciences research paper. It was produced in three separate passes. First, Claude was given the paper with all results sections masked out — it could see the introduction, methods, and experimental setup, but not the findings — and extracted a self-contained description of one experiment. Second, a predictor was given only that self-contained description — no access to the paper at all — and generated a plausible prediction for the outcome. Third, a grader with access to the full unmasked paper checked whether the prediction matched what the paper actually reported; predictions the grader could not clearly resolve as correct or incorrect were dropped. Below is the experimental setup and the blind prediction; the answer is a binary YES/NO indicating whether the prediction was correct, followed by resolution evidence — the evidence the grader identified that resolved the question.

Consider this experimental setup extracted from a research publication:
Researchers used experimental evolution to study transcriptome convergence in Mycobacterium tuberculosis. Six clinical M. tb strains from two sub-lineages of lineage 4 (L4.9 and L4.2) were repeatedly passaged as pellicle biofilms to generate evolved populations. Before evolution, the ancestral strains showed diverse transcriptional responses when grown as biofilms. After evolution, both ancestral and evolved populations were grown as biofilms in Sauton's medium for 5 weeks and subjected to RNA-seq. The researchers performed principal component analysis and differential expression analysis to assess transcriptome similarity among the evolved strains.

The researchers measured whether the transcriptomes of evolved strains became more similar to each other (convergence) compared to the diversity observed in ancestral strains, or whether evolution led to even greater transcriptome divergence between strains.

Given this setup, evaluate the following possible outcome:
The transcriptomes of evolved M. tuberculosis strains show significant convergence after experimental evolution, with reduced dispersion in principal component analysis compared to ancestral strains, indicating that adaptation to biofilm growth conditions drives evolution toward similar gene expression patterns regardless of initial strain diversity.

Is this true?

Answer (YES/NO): NO